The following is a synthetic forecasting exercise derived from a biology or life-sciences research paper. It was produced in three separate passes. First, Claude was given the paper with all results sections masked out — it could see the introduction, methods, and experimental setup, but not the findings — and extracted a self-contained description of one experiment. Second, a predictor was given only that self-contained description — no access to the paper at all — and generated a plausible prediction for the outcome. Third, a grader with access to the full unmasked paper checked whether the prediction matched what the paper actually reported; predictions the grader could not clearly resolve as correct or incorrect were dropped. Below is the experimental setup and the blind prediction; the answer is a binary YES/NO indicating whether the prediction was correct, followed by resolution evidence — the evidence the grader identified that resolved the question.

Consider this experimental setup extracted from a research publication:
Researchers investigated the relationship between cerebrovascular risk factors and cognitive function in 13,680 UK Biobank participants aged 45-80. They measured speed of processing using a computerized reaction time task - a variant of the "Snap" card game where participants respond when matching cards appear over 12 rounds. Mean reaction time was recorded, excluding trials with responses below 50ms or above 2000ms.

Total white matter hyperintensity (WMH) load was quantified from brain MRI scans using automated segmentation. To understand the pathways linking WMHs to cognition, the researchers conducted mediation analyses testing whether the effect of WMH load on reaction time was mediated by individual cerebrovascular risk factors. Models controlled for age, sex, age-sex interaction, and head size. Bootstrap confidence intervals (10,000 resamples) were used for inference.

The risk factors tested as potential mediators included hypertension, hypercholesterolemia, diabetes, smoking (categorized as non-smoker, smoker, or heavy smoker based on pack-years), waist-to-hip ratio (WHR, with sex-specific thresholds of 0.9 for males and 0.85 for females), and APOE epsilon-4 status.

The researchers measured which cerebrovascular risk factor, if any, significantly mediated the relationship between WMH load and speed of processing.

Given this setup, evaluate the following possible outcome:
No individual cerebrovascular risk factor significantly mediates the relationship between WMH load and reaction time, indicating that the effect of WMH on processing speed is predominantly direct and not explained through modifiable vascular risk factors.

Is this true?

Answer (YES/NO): NO